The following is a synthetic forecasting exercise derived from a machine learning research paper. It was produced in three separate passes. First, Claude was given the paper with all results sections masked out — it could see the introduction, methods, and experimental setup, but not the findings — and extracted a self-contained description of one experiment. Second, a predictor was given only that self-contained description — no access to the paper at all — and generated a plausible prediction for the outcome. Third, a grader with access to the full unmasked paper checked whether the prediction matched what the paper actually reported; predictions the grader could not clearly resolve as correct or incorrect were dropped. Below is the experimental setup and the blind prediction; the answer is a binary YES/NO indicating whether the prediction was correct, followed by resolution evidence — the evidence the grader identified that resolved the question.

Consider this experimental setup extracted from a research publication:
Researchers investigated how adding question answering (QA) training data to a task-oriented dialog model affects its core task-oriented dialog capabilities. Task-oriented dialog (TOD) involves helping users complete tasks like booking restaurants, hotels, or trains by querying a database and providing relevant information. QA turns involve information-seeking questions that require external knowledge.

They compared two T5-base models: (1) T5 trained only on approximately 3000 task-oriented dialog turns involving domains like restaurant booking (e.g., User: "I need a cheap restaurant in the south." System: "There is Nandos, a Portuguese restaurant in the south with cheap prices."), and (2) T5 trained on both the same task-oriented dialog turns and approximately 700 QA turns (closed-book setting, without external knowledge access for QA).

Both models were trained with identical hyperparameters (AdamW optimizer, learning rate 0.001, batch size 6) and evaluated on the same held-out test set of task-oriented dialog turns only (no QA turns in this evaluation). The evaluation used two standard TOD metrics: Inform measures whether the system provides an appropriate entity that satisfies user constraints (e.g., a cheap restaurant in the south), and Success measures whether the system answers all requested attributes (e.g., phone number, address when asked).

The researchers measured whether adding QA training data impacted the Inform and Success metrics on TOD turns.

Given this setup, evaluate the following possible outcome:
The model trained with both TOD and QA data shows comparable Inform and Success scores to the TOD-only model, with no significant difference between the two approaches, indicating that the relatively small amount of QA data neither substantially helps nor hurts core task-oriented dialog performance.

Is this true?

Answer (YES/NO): YES